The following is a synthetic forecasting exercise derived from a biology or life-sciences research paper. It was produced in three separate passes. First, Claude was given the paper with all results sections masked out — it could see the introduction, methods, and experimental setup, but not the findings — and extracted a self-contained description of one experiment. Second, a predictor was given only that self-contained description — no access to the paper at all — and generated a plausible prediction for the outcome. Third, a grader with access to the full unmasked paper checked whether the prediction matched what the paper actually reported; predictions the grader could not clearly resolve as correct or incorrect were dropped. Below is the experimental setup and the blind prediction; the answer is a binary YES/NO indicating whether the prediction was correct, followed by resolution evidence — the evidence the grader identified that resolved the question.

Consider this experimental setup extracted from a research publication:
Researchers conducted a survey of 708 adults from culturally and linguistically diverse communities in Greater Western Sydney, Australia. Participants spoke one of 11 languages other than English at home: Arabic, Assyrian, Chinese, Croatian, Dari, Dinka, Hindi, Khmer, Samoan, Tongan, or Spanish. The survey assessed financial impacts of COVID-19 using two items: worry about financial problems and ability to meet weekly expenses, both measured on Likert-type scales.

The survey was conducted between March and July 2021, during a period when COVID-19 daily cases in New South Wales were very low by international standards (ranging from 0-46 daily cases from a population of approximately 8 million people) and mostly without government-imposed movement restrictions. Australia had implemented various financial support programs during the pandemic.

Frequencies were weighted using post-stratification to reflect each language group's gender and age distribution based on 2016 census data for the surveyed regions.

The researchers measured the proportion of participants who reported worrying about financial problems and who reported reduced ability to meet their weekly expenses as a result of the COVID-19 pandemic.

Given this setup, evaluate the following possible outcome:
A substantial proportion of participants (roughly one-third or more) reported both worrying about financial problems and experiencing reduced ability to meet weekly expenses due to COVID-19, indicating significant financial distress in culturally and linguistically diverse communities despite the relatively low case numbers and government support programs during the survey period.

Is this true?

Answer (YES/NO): YES